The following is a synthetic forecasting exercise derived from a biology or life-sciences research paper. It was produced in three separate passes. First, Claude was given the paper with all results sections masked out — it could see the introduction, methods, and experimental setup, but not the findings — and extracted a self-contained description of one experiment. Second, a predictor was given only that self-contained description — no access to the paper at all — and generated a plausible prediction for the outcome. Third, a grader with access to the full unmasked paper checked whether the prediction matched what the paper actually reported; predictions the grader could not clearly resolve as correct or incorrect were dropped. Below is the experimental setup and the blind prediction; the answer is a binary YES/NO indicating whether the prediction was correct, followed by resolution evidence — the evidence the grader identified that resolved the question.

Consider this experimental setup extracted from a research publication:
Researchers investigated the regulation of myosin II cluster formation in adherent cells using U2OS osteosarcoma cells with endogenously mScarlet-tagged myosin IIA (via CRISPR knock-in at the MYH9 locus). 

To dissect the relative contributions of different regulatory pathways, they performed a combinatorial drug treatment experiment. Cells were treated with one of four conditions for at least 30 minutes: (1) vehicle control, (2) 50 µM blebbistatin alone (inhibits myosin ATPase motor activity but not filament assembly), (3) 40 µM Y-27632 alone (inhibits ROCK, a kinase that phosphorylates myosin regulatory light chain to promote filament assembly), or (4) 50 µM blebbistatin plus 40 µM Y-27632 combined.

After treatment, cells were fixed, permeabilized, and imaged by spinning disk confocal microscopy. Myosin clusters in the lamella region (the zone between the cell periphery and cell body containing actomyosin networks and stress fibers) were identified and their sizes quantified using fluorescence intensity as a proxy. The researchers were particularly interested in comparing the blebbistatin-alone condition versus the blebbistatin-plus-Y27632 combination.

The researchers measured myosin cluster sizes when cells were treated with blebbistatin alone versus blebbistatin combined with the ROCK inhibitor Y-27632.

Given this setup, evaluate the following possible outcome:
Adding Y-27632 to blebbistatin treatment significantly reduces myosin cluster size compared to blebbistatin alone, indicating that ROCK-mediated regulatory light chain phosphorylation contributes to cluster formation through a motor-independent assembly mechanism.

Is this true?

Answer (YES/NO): YES